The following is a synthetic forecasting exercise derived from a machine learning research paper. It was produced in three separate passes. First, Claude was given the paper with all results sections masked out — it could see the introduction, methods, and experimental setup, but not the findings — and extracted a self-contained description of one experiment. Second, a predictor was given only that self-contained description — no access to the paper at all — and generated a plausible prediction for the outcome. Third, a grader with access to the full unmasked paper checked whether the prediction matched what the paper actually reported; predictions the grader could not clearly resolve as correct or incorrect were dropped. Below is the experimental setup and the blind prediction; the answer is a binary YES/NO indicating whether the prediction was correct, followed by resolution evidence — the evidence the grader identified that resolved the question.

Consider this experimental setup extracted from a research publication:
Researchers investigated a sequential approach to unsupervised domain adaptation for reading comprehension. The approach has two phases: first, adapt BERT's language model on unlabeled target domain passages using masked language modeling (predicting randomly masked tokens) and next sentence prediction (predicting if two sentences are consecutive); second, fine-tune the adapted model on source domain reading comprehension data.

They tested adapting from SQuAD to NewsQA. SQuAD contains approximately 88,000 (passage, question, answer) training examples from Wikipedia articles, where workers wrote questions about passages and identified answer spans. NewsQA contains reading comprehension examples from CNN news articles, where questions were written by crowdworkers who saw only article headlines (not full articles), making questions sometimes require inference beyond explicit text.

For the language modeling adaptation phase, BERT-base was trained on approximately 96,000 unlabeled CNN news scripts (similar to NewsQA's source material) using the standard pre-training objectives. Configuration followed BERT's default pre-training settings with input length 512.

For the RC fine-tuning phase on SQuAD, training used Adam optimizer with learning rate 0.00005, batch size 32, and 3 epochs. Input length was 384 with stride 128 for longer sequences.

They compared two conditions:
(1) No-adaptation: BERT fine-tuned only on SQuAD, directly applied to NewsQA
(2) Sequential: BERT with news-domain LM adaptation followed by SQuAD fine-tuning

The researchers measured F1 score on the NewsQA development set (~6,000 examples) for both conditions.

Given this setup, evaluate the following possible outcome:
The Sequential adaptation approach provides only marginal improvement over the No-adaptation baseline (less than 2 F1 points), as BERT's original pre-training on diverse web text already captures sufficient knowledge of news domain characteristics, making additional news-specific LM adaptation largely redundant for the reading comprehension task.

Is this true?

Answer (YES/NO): YES